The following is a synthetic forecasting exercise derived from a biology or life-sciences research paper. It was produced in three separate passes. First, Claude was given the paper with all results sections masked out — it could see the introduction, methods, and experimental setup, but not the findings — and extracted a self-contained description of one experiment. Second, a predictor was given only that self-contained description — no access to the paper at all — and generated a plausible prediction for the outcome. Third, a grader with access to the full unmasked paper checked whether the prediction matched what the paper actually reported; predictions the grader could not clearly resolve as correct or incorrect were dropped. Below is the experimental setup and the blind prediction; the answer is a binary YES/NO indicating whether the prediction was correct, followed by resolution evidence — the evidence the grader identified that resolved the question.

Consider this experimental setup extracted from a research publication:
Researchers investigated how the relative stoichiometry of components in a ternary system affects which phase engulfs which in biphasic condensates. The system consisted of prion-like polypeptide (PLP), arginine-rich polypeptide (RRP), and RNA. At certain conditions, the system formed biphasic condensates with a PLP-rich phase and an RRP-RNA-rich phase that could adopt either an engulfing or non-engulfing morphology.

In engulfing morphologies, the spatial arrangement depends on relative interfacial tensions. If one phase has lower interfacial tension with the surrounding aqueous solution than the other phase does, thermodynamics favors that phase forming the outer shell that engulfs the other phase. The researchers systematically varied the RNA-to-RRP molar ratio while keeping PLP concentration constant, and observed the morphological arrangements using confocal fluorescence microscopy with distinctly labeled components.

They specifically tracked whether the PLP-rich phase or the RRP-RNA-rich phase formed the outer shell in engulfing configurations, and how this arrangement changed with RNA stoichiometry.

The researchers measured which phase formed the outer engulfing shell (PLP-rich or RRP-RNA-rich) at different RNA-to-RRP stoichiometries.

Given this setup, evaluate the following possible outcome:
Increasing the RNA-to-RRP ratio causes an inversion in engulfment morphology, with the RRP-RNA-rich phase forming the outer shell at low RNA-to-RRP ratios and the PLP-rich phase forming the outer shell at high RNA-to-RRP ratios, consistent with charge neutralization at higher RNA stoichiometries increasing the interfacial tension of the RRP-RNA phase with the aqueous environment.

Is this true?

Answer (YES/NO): NO